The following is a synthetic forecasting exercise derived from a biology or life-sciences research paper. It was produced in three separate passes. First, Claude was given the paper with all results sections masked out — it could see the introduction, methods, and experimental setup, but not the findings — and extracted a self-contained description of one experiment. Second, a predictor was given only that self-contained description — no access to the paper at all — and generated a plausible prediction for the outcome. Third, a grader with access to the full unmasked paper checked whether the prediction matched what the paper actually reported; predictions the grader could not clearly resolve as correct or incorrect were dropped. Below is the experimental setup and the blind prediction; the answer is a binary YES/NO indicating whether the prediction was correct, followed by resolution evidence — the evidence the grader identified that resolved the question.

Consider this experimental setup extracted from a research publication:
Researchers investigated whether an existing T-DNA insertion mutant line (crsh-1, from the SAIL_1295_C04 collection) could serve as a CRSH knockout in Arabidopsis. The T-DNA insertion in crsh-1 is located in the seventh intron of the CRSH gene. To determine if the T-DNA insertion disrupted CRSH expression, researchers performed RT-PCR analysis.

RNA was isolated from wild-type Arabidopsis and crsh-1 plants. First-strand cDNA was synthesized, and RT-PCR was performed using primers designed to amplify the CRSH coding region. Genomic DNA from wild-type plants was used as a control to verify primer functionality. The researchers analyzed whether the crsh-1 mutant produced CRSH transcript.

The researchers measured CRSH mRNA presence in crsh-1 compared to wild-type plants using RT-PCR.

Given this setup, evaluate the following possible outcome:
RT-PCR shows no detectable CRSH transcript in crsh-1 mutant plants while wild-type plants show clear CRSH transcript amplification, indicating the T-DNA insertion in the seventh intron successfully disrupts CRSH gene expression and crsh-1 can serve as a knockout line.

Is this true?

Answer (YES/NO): NO